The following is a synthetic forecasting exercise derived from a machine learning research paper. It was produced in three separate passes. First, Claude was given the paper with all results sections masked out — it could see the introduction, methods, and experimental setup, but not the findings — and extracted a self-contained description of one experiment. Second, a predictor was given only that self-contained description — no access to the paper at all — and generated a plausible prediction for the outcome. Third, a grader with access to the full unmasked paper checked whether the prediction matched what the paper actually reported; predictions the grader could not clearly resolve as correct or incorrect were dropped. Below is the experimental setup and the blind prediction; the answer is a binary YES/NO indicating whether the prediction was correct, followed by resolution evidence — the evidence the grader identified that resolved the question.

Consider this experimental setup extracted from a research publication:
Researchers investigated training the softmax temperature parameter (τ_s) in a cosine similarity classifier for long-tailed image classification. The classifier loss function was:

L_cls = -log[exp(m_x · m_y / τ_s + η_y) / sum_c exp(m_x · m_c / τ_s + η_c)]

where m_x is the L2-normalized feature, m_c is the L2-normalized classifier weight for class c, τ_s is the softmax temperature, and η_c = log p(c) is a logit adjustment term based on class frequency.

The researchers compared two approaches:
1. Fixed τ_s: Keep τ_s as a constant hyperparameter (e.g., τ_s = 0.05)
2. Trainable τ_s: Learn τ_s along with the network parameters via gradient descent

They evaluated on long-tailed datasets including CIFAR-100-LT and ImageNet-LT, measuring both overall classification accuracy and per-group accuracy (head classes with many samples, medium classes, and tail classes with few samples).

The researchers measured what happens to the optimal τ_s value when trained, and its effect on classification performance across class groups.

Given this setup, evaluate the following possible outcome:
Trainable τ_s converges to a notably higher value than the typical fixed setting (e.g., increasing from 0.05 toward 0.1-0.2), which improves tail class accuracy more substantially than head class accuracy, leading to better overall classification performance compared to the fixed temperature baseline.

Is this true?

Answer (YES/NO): NO